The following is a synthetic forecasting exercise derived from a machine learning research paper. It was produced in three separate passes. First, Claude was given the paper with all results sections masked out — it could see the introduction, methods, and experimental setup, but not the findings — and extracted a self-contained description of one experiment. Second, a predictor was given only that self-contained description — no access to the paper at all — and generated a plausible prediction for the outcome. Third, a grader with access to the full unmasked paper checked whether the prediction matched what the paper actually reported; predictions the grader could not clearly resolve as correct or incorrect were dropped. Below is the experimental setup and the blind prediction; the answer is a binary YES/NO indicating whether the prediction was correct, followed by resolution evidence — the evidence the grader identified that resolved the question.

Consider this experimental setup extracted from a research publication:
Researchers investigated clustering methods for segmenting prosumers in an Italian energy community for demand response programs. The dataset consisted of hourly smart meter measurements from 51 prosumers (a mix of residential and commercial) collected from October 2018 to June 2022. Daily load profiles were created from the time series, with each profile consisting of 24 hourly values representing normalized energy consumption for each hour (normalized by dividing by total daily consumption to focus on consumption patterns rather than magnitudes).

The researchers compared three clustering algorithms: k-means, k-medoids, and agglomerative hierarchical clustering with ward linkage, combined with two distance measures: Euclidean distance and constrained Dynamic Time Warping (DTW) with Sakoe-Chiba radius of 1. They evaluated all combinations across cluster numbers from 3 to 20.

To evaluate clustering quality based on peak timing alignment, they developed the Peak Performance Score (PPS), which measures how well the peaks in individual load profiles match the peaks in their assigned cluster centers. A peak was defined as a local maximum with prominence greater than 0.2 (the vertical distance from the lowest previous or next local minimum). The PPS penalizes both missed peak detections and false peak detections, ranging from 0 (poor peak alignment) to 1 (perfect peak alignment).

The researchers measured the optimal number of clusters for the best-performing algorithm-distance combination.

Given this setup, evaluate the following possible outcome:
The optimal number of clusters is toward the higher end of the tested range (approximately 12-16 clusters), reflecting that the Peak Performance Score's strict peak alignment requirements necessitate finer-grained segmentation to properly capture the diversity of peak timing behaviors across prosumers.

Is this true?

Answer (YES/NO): YES